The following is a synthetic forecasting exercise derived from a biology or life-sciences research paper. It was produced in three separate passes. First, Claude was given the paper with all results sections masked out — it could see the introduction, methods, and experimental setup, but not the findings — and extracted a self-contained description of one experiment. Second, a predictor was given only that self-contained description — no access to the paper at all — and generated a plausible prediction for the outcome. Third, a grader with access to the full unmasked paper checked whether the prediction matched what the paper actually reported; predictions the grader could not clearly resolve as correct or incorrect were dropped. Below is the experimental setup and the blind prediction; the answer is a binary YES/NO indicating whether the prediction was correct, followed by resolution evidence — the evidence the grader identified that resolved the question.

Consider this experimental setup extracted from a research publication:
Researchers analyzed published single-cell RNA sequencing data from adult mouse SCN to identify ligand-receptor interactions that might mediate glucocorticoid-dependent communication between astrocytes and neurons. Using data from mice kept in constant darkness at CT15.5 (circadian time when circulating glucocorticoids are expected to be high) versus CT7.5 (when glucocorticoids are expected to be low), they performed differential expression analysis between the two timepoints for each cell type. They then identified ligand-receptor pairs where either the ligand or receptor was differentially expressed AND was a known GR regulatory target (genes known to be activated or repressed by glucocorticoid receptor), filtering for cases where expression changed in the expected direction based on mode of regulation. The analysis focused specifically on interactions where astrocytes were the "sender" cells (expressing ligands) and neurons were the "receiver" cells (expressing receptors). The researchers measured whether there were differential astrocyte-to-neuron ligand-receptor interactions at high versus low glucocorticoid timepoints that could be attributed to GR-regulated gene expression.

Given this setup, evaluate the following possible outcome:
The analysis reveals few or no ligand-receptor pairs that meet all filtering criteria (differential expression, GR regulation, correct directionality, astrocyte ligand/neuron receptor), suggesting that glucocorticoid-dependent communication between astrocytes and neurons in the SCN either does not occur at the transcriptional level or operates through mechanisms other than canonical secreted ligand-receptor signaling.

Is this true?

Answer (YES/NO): NO